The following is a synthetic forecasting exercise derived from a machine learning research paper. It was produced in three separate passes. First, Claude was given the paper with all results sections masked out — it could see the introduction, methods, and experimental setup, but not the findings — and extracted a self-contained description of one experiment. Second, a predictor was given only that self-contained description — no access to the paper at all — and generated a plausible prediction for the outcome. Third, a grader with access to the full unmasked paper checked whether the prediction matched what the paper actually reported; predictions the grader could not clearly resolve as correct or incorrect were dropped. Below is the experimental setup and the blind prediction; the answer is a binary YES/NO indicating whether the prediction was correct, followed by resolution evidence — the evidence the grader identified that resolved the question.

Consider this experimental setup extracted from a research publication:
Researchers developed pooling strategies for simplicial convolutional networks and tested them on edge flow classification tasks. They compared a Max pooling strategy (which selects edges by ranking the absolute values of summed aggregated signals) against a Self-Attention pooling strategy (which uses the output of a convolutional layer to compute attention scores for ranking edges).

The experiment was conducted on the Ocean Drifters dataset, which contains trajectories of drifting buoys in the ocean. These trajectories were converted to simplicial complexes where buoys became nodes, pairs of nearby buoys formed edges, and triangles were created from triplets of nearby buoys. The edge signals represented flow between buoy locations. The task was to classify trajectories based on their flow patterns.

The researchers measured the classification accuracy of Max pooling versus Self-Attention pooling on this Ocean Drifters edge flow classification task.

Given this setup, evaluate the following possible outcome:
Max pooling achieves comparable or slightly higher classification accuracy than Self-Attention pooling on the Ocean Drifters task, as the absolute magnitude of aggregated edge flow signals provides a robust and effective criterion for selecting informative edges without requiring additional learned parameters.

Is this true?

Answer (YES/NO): NO